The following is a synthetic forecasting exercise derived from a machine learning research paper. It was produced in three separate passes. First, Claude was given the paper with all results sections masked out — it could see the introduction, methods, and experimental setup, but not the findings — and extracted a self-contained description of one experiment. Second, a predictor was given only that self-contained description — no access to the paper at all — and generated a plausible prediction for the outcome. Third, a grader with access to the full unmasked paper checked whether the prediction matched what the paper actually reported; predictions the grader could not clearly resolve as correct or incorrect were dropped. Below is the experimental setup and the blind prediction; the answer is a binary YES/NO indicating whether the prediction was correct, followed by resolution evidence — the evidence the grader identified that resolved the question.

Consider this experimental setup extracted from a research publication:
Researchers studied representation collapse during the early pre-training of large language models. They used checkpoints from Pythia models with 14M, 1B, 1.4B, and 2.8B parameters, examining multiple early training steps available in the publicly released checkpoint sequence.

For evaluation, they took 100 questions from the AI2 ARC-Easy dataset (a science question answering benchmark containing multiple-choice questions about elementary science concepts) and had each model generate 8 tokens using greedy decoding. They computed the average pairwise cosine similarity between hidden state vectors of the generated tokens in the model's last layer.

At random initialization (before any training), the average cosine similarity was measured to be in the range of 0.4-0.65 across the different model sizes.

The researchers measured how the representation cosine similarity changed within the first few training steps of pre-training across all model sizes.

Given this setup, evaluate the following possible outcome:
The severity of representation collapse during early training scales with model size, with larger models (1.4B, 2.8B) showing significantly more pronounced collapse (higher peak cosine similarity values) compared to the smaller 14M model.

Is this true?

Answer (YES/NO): NO